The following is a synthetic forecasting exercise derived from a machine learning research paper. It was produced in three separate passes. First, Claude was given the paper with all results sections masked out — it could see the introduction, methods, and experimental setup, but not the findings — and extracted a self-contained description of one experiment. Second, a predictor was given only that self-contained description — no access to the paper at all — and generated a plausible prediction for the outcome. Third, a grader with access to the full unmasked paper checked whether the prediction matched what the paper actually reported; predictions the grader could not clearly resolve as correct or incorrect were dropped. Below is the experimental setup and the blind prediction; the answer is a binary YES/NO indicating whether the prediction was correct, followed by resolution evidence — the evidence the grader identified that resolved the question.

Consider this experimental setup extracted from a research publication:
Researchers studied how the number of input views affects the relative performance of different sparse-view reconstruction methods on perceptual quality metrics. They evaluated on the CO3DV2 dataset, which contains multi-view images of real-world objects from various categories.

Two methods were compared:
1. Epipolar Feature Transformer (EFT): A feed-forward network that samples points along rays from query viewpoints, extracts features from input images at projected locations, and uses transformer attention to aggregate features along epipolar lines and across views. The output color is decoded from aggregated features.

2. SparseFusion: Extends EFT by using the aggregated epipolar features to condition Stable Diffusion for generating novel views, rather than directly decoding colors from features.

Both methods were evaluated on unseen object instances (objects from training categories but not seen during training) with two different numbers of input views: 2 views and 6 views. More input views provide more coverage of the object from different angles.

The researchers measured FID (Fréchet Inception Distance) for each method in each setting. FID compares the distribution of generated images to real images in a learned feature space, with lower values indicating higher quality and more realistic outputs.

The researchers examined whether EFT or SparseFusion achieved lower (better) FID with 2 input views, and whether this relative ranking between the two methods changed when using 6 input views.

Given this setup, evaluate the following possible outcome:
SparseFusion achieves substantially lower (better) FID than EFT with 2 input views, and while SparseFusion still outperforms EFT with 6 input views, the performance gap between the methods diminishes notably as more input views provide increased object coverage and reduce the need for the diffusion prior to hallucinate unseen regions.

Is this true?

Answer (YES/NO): YES